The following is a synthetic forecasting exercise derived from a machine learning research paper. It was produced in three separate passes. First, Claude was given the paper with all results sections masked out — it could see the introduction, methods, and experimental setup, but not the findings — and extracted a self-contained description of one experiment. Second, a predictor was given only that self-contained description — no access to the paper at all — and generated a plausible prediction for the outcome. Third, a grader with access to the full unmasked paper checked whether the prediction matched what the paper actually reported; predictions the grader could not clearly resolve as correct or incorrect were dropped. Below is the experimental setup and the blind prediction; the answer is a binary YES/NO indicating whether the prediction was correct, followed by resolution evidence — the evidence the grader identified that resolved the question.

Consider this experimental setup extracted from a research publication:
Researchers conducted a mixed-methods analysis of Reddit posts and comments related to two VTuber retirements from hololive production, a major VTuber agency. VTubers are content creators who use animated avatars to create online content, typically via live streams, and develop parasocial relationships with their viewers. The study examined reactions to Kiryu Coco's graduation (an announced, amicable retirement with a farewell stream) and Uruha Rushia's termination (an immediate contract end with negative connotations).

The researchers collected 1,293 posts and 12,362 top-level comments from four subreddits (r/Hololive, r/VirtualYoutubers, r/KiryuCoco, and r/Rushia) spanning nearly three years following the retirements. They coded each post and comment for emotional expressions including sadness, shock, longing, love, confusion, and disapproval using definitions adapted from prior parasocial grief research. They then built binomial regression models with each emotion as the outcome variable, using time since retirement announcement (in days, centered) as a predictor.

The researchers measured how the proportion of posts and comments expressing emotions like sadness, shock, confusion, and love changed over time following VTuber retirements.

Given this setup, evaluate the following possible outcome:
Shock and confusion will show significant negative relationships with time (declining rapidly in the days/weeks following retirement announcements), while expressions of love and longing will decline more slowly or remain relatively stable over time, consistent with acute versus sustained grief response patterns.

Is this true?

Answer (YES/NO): NO